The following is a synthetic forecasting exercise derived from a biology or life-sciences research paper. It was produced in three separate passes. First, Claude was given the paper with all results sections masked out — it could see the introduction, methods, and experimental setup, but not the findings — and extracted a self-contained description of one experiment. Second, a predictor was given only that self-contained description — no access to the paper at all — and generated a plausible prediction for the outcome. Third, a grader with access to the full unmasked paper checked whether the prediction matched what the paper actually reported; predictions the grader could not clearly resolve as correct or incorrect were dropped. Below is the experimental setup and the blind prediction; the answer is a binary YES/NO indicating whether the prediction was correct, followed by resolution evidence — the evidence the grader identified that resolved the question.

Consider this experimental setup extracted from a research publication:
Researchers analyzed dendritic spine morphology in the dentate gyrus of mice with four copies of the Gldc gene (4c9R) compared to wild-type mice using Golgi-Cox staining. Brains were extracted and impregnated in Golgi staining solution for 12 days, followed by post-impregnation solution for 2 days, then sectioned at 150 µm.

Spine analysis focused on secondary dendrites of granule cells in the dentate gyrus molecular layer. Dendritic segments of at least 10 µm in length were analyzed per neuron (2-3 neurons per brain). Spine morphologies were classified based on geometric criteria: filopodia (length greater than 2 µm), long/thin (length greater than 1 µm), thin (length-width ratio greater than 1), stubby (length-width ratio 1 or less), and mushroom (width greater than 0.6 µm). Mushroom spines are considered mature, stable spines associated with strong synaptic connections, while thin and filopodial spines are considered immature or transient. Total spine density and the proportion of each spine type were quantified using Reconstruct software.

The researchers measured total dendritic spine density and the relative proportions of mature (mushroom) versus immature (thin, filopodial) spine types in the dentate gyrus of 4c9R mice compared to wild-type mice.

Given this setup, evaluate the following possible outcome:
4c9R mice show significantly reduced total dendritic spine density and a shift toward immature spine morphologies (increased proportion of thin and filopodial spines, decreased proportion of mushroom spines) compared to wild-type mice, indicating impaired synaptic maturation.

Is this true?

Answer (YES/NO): NO